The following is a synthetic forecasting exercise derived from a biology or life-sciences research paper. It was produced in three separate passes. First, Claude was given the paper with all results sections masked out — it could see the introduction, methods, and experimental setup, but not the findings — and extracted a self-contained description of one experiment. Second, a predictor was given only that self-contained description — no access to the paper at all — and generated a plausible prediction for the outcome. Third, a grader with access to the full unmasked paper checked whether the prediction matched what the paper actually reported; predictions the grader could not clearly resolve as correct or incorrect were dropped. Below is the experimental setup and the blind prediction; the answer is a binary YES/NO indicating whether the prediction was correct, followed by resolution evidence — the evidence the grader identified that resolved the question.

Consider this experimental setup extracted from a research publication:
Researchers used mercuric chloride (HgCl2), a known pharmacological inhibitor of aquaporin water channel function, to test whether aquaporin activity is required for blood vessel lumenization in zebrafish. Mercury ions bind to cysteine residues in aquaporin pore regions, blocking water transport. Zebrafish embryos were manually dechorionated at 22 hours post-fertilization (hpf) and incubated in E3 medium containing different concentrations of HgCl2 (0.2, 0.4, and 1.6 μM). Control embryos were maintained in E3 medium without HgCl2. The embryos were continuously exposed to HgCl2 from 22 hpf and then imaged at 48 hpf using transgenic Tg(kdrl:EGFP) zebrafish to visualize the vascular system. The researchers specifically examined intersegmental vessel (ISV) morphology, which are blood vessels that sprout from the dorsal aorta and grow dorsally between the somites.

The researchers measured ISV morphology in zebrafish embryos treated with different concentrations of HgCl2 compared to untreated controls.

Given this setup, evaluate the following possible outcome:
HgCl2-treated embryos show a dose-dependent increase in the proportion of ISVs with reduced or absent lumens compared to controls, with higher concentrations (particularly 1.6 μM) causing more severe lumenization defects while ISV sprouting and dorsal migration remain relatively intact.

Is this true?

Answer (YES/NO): NO